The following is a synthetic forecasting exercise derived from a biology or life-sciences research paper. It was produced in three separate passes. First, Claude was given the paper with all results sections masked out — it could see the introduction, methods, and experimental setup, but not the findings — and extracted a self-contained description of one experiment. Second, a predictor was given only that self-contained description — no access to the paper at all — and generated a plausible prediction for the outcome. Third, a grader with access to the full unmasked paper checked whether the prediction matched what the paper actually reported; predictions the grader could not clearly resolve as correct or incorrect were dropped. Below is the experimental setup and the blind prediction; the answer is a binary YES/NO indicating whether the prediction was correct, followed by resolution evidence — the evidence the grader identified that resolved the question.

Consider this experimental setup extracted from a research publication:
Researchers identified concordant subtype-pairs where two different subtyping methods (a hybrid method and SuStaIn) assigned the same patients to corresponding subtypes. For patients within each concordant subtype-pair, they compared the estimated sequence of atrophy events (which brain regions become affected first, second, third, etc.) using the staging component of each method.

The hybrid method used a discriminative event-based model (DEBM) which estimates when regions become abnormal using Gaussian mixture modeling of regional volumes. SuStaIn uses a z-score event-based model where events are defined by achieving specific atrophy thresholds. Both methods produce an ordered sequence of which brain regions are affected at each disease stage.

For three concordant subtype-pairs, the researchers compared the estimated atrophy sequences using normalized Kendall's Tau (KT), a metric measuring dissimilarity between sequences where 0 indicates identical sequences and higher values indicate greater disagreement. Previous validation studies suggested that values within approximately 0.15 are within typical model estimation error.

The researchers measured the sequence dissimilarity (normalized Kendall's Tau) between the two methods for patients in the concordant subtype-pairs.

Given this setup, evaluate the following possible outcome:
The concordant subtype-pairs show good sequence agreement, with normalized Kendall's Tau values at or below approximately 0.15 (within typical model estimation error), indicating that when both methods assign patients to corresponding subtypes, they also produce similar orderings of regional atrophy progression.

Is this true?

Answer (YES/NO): YES